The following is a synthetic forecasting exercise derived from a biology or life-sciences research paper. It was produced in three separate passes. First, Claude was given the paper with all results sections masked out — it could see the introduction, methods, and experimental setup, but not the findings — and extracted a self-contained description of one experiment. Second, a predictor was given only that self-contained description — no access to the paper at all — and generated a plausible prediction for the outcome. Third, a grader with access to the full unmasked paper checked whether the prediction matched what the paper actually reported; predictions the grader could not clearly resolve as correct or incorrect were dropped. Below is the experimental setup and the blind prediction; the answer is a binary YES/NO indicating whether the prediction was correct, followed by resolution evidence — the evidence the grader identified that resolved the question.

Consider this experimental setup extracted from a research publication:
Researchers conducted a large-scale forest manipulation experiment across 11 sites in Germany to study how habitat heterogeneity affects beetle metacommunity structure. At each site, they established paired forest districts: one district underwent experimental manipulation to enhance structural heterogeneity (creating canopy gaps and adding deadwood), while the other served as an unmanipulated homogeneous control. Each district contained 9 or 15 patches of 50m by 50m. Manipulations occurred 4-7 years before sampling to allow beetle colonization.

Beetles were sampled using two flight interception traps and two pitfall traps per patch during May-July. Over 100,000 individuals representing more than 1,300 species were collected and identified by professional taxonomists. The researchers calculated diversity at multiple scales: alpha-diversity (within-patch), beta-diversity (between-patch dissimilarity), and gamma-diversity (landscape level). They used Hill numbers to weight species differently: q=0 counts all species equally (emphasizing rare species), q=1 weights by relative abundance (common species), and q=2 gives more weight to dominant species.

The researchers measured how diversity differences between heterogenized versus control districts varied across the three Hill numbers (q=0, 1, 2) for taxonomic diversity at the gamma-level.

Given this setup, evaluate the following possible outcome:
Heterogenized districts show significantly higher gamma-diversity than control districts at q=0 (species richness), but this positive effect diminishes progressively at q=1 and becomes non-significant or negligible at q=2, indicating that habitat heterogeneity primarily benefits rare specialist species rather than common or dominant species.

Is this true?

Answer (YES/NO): YES